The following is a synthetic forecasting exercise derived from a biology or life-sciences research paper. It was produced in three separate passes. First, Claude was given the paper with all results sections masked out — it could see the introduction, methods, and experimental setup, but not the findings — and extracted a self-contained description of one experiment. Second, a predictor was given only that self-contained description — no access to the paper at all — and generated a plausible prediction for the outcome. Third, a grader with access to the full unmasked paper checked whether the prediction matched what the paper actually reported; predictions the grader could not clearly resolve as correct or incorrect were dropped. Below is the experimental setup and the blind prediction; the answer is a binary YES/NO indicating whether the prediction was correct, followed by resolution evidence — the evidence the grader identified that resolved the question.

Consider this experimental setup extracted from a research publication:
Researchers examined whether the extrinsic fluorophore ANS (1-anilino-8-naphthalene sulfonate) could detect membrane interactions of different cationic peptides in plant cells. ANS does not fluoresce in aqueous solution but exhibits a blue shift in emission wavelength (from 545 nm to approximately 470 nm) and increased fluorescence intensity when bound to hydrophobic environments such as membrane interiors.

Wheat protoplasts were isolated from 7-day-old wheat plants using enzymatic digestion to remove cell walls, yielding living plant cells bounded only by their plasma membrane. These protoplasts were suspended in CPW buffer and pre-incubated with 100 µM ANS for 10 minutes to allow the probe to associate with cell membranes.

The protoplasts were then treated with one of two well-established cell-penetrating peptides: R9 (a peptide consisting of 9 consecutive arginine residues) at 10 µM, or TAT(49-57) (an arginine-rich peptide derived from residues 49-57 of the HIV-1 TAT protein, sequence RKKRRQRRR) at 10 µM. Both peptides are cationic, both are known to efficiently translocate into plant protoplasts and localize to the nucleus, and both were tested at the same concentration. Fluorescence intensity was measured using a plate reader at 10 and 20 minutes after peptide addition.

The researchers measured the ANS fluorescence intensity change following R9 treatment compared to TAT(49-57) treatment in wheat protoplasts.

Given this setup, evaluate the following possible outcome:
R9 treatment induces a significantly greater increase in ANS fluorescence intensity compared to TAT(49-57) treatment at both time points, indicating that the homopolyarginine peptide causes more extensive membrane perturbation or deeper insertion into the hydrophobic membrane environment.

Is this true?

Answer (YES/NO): NO